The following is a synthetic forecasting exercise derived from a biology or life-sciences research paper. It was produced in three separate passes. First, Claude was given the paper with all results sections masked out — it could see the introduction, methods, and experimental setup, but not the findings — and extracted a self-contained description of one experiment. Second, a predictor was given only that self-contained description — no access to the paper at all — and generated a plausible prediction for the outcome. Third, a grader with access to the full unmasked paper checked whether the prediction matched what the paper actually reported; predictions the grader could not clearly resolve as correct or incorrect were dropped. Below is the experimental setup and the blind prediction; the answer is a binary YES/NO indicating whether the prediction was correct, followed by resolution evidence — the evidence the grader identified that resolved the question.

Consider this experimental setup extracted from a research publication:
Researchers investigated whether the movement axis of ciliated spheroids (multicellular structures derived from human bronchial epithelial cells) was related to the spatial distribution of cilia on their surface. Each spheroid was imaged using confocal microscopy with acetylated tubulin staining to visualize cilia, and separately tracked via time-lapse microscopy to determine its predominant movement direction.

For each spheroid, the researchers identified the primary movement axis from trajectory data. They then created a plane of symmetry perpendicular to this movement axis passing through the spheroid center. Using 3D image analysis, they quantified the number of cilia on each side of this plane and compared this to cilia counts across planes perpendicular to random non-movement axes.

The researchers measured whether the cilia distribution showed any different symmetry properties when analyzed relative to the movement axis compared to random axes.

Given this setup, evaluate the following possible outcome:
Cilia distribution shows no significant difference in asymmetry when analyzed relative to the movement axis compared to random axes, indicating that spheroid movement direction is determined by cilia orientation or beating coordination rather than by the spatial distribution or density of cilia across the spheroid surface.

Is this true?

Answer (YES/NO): NO